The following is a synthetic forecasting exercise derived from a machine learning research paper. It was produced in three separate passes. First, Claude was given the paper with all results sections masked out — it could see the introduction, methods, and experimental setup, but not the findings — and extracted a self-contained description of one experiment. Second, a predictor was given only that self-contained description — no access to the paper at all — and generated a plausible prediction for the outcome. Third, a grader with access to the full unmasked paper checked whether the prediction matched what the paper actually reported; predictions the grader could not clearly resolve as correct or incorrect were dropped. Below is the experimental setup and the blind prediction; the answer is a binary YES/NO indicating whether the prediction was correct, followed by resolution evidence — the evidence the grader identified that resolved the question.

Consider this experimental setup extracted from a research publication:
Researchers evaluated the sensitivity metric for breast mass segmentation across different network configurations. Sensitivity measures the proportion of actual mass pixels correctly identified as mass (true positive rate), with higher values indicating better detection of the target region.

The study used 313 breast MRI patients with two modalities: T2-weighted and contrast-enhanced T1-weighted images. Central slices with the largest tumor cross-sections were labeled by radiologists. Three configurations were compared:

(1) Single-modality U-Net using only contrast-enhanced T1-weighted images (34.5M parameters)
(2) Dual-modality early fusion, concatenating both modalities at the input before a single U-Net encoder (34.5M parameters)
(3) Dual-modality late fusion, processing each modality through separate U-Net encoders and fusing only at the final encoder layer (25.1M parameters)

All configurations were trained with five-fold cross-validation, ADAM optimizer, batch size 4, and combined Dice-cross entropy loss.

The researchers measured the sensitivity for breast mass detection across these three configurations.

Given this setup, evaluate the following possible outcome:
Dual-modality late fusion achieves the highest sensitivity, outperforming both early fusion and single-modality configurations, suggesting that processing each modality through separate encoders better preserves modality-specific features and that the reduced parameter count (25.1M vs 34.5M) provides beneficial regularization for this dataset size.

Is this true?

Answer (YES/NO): NO